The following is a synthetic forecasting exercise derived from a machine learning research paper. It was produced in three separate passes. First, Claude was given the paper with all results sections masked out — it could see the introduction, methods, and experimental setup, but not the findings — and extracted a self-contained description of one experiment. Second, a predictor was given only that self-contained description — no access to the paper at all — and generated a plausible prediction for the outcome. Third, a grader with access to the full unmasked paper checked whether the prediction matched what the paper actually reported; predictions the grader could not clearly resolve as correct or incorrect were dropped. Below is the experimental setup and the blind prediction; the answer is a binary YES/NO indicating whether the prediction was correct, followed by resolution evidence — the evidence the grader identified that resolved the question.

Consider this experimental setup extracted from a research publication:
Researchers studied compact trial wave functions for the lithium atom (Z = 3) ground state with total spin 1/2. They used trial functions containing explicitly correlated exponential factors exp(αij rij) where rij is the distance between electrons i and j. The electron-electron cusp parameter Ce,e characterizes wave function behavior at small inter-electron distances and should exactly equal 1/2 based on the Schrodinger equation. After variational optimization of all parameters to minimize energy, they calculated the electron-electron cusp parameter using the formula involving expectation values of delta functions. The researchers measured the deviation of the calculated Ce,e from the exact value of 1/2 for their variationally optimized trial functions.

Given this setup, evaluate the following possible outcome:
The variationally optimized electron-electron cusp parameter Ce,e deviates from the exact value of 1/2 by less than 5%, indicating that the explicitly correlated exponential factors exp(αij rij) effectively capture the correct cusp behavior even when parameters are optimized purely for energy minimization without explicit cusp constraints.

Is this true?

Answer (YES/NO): NO